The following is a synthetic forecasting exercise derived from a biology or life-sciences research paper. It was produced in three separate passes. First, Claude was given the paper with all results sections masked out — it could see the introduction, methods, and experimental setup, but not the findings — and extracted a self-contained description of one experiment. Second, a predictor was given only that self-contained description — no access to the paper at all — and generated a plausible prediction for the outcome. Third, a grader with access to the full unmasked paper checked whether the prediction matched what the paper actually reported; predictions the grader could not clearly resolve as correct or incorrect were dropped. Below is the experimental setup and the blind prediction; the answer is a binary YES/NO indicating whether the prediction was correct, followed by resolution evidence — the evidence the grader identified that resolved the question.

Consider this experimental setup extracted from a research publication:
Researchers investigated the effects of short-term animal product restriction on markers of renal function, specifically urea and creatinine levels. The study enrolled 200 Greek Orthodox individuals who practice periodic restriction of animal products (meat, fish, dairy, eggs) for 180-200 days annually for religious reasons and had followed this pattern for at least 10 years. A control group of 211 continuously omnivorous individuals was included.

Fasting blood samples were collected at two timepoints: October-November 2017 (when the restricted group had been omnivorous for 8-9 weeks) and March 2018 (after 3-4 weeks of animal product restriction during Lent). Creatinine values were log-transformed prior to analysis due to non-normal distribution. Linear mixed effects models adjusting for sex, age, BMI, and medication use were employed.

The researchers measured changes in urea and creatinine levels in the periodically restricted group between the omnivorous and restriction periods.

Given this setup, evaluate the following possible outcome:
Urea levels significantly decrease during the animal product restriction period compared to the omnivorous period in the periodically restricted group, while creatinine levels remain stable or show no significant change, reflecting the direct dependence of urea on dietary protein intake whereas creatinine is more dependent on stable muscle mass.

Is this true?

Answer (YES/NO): NO